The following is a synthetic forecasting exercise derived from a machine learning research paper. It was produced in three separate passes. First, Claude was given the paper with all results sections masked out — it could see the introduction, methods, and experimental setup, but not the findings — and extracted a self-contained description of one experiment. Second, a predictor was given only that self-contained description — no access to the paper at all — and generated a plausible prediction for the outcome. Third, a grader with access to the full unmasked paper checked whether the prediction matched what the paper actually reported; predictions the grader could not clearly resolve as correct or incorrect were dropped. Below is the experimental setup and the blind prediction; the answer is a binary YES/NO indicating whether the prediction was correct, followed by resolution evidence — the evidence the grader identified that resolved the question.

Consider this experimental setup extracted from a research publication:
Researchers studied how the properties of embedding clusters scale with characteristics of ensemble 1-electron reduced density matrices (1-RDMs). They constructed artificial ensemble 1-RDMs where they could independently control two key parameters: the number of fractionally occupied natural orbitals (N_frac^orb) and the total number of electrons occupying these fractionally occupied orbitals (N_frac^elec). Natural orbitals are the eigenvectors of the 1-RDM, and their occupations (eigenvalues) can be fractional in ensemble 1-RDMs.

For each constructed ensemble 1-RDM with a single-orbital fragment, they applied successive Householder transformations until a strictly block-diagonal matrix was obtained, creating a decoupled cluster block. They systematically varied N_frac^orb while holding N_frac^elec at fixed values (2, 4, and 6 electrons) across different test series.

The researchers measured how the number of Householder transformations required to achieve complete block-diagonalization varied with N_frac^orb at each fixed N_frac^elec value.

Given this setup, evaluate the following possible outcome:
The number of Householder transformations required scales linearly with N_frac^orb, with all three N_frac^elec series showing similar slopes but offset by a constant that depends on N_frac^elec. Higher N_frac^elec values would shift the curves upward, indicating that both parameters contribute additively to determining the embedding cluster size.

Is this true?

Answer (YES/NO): NO